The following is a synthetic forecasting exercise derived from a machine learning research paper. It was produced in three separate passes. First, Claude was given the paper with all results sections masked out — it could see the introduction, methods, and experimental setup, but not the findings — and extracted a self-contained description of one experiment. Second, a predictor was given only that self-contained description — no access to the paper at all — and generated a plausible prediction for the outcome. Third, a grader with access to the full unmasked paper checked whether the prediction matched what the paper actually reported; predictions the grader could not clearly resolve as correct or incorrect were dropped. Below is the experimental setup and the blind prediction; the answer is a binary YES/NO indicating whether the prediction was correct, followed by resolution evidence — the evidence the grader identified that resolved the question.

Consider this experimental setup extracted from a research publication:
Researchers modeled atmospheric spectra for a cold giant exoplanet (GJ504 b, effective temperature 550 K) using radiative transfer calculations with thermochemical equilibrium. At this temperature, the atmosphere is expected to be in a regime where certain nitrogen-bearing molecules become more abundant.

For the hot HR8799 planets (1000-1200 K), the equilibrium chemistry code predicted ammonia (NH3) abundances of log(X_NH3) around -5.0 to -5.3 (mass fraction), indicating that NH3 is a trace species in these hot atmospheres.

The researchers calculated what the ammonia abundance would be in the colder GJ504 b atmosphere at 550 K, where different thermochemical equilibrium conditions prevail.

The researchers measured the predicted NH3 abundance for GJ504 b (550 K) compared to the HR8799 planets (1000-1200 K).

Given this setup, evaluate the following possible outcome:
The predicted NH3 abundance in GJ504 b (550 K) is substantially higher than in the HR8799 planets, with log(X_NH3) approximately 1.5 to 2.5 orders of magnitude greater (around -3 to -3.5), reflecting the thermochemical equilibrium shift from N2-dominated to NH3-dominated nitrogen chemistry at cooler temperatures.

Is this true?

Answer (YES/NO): NO